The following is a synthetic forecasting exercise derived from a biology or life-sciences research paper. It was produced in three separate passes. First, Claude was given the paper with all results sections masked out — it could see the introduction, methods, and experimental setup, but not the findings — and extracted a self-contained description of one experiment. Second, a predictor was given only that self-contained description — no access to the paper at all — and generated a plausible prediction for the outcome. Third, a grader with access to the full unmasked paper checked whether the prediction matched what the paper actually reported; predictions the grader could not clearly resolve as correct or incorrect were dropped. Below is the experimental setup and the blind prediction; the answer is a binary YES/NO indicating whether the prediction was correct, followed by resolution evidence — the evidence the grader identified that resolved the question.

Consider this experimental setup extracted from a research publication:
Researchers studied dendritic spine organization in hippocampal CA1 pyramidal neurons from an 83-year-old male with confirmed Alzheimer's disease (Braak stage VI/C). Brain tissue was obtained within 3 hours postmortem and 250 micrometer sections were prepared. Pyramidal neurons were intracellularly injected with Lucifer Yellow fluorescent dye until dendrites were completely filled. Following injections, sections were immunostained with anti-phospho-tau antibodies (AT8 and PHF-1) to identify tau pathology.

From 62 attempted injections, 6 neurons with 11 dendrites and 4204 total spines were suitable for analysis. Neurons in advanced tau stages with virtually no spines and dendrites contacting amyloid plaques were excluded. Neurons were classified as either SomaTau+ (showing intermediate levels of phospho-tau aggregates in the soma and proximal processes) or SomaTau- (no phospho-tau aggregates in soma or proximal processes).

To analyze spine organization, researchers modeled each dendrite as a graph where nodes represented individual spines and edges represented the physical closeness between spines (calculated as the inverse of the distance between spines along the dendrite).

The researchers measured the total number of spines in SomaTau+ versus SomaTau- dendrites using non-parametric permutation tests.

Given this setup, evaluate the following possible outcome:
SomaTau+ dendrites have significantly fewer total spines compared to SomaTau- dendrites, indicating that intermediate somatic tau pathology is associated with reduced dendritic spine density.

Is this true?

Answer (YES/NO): NO